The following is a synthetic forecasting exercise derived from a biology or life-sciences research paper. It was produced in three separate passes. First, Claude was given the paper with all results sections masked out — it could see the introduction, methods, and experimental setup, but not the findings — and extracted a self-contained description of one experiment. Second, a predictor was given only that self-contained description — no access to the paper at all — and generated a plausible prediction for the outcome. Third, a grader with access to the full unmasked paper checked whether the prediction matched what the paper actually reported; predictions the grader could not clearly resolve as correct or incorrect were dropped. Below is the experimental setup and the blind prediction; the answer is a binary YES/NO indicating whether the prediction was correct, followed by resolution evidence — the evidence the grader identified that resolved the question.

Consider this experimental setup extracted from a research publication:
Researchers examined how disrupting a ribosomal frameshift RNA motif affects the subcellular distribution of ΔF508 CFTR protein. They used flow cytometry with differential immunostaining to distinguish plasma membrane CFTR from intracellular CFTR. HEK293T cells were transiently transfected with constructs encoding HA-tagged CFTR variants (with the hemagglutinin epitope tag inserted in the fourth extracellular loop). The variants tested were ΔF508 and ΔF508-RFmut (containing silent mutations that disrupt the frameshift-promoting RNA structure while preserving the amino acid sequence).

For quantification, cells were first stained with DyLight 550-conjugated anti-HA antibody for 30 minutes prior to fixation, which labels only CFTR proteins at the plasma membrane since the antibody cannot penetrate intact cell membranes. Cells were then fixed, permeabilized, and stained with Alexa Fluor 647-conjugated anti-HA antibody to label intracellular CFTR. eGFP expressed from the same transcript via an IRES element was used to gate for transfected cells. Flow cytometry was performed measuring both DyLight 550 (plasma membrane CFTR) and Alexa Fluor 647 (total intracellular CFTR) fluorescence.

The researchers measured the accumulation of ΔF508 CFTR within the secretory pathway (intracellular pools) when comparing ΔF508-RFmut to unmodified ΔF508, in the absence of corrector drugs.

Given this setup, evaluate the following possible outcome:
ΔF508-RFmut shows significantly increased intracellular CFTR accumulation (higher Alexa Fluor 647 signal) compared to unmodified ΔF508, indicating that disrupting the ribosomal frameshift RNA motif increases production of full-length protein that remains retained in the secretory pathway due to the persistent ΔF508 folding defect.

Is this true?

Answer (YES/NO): YES